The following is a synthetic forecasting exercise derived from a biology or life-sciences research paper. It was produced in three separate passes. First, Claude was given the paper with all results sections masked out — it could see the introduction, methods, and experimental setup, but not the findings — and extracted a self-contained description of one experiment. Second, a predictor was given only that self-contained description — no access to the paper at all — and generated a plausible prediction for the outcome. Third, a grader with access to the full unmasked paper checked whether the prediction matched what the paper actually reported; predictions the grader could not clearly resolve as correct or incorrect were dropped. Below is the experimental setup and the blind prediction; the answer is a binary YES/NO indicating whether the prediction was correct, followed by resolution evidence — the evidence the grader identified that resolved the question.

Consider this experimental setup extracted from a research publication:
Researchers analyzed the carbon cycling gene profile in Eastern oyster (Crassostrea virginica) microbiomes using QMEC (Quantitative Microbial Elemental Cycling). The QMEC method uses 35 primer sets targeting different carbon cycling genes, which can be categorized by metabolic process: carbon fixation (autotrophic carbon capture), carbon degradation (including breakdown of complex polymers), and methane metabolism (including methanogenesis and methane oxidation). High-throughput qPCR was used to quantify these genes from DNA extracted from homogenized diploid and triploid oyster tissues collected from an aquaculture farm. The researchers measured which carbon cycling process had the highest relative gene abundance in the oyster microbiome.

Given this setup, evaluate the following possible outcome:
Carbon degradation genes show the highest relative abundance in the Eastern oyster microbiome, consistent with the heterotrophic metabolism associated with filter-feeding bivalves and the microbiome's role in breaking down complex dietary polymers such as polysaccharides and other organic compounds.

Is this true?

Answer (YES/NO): NO